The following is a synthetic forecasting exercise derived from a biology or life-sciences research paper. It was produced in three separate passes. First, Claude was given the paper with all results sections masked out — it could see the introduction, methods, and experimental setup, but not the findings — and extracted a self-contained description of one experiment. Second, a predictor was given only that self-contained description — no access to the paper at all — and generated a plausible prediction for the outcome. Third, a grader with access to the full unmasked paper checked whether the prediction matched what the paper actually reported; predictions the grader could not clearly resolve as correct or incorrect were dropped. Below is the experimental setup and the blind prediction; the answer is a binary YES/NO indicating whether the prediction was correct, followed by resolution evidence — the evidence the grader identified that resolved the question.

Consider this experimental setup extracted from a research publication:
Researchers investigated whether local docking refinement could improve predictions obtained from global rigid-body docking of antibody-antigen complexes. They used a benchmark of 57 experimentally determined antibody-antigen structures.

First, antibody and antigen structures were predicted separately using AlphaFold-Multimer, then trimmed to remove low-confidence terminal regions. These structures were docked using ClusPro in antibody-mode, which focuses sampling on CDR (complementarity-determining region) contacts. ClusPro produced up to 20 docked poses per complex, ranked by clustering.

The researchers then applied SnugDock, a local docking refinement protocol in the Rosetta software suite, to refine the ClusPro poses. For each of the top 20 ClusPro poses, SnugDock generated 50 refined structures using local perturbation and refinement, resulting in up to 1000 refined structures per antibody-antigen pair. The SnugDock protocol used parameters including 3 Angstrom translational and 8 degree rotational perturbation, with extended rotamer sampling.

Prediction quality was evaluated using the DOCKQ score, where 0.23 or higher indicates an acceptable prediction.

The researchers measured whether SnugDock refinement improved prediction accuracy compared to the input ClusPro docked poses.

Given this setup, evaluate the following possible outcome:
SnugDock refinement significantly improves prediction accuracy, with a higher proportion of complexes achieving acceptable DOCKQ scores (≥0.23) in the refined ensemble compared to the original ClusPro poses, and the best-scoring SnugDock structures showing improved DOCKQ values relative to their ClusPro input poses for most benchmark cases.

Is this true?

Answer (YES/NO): NO